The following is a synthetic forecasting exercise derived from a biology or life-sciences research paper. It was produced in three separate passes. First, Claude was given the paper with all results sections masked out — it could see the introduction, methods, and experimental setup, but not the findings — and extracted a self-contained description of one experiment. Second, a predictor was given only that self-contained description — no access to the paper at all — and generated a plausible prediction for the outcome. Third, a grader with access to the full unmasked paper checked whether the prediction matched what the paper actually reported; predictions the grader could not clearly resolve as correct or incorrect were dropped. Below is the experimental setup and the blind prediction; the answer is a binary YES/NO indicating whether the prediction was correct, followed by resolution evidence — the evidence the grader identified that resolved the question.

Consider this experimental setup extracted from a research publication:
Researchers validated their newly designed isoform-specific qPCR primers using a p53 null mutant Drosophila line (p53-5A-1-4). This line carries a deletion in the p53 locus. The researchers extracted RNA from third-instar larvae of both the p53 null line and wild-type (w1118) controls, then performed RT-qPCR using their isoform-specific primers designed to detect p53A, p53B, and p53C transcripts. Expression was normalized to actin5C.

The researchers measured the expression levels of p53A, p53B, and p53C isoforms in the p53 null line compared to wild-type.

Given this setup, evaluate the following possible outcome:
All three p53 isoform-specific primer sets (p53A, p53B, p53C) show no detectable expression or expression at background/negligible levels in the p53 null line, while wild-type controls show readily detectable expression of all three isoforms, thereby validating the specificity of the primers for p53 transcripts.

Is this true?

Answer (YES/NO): YES